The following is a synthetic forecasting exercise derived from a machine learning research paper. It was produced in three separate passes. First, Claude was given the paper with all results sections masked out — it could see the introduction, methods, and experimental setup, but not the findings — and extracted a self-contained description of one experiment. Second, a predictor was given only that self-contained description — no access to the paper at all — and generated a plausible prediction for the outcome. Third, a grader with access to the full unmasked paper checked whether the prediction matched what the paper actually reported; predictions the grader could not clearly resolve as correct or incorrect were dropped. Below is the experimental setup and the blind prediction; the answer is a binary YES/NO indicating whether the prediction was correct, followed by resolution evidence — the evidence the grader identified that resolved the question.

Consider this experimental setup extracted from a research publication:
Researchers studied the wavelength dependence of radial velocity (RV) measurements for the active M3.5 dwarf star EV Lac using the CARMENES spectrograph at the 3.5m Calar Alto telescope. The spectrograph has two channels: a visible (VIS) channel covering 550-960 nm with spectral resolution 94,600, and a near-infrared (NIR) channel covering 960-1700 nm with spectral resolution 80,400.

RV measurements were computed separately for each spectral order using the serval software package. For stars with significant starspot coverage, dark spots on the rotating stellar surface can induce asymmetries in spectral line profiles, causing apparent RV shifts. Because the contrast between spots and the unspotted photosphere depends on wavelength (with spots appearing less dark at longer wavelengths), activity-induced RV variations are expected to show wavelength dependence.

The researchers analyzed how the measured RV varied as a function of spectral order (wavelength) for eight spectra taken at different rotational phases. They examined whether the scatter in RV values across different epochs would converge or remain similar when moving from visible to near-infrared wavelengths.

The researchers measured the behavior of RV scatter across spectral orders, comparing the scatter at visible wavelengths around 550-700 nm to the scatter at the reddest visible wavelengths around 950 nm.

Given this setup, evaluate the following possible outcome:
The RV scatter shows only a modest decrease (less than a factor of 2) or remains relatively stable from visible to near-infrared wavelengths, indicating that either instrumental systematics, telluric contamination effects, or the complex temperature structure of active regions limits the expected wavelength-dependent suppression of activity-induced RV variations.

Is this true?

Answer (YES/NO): NO